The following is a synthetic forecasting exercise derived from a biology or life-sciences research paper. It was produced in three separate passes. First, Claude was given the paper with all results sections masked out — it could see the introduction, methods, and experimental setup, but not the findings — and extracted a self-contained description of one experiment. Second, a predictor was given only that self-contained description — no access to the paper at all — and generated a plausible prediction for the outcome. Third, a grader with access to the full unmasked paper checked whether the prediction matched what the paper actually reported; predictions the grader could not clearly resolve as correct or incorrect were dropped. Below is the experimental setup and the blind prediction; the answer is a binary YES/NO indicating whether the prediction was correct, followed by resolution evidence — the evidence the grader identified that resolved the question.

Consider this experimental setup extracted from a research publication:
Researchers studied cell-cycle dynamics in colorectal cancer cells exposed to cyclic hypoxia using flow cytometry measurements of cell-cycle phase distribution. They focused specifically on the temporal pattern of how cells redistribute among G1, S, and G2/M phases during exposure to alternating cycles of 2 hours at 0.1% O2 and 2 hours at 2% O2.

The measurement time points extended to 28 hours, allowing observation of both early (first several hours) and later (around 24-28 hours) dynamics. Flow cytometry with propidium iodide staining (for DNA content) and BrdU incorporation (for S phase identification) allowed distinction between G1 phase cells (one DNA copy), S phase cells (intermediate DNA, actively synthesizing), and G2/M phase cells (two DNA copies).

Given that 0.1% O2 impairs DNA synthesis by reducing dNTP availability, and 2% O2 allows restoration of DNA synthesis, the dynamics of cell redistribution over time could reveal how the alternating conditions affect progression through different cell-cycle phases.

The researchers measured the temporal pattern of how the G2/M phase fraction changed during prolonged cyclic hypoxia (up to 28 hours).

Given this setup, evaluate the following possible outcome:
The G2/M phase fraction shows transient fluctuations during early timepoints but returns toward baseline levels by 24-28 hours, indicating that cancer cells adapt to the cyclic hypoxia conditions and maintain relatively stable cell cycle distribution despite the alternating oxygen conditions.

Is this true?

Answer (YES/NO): NO